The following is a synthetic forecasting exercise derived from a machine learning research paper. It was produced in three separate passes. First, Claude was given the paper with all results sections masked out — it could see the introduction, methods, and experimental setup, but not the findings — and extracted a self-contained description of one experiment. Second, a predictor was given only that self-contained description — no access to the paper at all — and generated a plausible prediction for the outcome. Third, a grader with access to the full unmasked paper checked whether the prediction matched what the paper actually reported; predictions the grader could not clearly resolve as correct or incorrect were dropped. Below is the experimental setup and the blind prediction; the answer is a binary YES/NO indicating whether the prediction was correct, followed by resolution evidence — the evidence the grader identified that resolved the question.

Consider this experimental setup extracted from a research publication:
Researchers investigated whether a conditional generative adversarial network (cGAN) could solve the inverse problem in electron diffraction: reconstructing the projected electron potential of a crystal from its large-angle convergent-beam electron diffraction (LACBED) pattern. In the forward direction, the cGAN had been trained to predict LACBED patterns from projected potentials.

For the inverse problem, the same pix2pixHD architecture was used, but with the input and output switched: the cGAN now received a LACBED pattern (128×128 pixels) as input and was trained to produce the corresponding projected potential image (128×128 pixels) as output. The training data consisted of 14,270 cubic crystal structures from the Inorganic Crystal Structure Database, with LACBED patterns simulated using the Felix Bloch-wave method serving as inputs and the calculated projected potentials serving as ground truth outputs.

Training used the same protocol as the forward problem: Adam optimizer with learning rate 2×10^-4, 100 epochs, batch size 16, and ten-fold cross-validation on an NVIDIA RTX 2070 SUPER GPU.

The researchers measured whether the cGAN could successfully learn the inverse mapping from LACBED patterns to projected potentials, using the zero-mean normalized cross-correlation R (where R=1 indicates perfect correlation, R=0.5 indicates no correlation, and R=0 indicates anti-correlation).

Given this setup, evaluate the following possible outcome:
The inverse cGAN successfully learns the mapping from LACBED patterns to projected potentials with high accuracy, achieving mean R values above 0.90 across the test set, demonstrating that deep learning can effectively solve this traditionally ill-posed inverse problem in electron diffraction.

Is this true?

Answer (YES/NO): YES